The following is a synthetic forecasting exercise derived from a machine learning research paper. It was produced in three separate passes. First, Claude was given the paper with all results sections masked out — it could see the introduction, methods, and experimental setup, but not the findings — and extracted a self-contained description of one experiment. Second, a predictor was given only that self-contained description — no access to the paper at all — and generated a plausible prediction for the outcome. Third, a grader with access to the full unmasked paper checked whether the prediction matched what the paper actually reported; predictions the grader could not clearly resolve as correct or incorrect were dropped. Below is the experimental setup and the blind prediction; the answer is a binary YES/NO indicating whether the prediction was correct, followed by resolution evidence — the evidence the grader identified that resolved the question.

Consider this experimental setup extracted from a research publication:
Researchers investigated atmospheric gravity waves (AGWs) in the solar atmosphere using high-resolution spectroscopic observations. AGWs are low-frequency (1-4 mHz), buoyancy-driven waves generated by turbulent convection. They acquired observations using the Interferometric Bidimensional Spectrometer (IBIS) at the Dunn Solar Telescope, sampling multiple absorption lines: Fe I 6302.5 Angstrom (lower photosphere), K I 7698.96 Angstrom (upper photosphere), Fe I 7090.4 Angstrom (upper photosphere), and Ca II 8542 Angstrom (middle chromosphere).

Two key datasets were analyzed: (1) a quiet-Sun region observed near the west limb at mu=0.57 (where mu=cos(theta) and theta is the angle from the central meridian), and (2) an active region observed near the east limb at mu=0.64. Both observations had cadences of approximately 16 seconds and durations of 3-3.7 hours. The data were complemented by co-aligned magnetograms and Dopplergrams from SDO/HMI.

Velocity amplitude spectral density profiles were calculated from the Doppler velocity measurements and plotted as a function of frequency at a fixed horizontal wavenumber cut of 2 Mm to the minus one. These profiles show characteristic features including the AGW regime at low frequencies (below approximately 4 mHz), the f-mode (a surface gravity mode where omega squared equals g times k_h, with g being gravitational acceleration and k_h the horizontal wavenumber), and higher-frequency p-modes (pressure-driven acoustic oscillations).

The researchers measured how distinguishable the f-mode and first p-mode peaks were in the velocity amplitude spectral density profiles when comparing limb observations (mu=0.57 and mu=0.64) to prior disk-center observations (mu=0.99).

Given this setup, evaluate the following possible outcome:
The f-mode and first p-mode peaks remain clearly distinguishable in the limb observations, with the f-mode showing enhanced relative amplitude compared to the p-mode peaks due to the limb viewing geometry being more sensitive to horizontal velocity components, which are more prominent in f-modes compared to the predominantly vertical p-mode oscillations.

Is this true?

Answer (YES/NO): NO